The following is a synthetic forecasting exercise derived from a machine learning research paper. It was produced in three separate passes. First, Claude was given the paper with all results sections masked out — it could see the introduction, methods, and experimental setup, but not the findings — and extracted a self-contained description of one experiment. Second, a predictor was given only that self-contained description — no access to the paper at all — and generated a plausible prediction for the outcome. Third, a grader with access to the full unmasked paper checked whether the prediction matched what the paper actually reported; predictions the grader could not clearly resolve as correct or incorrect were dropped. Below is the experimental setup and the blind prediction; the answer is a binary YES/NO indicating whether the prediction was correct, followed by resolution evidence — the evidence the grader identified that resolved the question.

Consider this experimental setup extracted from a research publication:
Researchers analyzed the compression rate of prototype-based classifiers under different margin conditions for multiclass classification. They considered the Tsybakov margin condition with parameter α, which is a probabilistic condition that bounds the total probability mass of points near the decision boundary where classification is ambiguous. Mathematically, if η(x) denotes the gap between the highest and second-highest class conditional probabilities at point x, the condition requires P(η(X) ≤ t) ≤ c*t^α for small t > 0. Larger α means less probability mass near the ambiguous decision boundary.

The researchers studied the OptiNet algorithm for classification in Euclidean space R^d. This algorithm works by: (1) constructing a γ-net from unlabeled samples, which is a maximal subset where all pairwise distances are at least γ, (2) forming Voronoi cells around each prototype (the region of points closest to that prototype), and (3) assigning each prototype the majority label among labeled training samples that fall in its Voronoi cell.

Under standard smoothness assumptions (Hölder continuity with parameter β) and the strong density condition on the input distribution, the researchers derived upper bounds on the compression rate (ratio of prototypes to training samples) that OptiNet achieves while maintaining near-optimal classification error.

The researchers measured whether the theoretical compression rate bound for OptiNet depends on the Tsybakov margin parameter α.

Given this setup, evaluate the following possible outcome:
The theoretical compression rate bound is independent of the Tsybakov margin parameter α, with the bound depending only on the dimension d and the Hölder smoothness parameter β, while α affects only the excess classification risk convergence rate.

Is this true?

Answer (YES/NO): YES